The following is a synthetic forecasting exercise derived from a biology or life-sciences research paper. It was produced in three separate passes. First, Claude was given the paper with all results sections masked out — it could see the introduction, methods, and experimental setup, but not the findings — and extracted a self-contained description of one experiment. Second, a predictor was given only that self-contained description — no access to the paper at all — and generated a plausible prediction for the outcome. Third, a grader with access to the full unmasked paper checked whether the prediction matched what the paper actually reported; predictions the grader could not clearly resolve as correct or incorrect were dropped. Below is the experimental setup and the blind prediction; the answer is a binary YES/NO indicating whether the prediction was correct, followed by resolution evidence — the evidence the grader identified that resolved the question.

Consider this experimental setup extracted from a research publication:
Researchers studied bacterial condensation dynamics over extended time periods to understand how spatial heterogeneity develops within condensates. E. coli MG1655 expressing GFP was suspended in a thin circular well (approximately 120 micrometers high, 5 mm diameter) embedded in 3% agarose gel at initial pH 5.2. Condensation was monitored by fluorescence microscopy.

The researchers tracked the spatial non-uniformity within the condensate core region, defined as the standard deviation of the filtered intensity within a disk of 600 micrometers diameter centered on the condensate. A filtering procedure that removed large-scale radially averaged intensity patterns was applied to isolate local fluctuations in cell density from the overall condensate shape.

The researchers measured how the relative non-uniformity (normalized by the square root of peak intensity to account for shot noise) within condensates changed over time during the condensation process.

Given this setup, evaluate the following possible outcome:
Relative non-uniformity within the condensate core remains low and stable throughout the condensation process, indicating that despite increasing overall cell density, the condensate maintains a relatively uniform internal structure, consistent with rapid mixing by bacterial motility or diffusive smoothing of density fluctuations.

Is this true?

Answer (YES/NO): NO